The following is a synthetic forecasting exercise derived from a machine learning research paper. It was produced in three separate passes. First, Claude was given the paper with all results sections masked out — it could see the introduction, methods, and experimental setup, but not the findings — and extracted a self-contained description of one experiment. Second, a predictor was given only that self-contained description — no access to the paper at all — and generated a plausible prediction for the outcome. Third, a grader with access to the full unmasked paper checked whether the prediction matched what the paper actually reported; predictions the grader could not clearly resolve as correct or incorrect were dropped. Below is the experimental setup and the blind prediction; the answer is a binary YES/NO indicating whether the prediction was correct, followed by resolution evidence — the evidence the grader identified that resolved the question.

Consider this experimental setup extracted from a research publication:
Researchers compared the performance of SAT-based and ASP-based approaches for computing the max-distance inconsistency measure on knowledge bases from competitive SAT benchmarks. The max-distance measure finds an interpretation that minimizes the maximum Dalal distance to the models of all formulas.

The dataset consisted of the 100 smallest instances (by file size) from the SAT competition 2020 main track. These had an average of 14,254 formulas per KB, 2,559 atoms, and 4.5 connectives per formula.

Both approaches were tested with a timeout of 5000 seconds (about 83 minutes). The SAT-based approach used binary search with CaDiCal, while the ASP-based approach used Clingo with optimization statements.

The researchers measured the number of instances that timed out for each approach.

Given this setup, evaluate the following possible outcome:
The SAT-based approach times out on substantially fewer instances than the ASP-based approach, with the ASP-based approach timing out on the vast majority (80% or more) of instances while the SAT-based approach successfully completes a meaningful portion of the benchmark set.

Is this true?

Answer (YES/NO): NO